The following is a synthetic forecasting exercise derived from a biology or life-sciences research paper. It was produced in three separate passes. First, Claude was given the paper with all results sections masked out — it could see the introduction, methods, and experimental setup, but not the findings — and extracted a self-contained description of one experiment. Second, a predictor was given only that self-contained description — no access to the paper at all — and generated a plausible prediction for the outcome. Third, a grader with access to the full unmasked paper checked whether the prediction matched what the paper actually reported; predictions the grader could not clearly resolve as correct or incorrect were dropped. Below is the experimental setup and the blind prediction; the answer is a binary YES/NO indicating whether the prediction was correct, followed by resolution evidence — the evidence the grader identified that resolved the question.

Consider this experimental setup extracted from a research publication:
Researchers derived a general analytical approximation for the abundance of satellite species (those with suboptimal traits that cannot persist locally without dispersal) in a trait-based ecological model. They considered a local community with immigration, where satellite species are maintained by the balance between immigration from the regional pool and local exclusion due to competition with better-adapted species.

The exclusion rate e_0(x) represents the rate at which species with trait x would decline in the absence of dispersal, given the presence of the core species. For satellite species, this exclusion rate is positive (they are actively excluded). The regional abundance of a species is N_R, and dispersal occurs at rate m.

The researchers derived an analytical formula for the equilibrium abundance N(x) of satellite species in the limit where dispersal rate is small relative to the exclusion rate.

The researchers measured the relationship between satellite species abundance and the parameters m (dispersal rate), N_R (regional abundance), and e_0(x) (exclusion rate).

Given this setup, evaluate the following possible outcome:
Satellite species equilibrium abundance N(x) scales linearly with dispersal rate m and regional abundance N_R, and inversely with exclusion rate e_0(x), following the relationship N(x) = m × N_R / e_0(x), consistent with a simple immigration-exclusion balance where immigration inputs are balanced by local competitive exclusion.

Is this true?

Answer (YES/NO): YES